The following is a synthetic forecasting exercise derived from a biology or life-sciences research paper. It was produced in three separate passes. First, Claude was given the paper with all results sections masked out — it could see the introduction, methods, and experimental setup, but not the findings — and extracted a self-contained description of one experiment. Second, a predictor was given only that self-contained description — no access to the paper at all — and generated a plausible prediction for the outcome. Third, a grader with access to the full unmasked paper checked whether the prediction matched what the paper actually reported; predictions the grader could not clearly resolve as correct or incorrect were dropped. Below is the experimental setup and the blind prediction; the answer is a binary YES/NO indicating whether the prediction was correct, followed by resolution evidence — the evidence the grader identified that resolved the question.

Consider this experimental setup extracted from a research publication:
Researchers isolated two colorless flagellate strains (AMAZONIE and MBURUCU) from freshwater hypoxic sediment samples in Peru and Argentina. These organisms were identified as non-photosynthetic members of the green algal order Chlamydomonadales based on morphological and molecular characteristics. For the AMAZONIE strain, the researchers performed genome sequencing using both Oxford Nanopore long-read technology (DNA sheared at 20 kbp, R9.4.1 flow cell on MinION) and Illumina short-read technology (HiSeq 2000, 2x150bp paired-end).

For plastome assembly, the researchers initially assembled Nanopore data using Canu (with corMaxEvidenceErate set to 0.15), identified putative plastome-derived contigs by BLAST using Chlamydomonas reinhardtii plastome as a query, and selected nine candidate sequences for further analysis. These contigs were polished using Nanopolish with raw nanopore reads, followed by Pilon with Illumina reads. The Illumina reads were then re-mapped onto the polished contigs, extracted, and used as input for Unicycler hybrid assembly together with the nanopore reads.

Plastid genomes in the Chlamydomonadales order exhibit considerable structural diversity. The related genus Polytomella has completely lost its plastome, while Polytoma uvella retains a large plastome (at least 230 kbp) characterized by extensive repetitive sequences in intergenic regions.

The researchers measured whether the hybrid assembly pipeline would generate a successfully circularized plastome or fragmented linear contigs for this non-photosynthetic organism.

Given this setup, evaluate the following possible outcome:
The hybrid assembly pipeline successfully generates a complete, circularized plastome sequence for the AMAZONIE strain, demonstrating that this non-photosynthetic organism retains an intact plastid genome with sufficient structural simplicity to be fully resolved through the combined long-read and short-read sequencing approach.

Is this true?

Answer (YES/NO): NO